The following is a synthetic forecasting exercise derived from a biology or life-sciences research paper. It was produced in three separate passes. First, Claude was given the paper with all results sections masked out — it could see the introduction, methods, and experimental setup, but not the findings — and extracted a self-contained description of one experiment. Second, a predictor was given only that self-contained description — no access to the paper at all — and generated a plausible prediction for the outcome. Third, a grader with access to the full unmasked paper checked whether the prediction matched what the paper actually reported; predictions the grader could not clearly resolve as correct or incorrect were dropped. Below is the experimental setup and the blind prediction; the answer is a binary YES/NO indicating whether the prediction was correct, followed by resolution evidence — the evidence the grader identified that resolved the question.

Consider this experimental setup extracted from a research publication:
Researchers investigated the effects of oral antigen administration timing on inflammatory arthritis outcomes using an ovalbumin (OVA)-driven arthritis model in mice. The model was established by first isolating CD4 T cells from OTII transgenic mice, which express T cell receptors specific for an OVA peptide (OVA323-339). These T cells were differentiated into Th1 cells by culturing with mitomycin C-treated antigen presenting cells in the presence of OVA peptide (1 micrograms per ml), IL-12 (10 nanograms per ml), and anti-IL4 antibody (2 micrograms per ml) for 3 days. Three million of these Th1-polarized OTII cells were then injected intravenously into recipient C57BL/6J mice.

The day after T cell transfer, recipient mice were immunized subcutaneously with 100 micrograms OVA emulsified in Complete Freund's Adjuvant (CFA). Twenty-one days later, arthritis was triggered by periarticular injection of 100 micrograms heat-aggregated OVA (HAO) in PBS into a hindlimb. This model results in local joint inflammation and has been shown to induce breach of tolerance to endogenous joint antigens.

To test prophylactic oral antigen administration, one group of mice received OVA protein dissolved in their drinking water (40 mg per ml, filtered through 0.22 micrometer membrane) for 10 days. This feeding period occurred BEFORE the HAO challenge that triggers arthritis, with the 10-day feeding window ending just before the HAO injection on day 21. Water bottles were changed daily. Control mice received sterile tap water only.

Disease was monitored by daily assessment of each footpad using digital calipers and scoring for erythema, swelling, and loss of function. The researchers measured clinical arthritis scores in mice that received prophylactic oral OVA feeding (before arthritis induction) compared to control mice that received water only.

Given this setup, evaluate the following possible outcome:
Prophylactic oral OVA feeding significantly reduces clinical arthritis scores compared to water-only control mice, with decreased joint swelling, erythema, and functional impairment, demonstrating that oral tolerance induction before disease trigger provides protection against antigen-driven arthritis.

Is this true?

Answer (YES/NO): YES